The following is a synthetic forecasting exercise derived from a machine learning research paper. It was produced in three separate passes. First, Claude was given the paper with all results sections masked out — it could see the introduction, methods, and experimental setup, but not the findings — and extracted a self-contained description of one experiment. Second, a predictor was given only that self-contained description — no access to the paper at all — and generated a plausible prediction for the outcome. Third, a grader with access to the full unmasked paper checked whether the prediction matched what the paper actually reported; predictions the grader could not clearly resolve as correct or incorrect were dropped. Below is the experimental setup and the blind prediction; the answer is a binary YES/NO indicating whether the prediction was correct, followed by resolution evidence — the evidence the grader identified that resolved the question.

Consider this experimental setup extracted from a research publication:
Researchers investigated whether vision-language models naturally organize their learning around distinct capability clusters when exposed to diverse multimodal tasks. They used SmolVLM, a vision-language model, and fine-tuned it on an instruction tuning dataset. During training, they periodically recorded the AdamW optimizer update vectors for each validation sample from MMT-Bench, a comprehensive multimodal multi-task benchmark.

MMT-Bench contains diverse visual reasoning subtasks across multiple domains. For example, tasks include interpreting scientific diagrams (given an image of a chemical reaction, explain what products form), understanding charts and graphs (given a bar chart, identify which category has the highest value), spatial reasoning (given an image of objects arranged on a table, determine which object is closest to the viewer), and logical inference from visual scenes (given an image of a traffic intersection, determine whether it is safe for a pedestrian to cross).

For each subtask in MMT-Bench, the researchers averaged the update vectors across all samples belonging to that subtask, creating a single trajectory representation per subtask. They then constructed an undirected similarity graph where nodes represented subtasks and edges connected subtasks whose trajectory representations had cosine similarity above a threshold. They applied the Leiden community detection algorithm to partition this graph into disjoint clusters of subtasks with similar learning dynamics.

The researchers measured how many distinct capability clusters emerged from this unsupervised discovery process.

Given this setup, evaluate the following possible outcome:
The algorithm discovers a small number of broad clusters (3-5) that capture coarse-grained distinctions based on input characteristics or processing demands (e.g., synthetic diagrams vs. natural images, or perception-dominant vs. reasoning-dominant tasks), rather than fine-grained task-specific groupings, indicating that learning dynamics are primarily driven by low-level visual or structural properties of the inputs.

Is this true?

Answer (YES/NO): NO